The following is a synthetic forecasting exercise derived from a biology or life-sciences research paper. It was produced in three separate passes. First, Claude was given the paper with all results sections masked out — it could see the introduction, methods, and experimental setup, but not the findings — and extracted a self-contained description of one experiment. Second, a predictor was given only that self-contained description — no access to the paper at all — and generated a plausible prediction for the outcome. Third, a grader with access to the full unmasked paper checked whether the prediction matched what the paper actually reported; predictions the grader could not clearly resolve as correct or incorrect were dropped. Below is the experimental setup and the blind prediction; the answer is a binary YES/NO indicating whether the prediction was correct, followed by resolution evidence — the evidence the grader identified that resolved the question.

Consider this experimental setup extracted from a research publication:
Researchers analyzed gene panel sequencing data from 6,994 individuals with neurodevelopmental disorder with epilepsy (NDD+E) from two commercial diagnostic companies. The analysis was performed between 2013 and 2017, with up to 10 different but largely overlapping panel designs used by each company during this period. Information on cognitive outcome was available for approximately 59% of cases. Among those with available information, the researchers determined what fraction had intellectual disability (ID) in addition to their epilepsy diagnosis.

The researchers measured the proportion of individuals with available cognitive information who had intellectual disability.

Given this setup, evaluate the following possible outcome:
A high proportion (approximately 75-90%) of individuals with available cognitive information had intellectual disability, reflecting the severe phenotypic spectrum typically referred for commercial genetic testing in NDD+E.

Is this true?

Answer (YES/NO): NO